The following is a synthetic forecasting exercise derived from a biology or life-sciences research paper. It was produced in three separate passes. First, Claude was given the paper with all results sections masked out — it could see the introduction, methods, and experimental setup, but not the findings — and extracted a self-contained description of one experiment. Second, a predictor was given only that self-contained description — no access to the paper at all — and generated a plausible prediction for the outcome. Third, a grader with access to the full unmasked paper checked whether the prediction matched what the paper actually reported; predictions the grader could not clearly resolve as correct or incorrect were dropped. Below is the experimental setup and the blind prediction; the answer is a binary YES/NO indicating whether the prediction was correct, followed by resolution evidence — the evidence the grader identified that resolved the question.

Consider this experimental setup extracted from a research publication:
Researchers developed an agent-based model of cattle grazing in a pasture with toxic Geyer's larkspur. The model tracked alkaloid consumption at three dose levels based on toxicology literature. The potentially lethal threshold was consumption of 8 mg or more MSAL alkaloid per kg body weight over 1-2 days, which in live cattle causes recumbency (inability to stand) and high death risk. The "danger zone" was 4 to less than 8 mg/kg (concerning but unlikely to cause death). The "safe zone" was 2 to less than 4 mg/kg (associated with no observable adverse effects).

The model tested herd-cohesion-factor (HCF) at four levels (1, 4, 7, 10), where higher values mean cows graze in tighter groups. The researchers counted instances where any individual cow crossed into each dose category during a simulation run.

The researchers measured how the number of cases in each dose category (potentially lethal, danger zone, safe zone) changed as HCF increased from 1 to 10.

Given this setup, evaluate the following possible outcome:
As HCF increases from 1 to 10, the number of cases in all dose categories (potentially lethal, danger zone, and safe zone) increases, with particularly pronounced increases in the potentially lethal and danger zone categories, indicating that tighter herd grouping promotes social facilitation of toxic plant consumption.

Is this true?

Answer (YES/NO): NO